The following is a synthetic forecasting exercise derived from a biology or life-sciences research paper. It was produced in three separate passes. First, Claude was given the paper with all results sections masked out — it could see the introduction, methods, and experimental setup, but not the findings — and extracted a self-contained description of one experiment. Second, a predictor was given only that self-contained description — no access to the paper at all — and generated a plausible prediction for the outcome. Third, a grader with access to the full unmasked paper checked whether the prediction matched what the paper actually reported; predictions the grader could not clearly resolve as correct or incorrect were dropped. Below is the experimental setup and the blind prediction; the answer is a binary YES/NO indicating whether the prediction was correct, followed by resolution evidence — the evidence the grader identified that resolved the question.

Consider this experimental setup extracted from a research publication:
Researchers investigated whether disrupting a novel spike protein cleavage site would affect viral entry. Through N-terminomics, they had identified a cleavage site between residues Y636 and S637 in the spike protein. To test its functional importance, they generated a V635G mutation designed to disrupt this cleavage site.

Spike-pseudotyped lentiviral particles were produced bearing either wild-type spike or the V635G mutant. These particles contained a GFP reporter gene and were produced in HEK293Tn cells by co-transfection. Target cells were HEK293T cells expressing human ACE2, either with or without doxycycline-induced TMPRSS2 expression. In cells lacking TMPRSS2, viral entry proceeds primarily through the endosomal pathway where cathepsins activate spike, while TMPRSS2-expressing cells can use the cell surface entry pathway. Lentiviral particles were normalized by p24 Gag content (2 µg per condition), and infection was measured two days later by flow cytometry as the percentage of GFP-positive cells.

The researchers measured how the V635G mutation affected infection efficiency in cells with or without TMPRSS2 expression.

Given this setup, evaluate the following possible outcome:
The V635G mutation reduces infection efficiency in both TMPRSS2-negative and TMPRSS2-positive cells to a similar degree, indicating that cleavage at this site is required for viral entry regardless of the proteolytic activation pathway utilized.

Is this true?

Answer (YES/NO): NO